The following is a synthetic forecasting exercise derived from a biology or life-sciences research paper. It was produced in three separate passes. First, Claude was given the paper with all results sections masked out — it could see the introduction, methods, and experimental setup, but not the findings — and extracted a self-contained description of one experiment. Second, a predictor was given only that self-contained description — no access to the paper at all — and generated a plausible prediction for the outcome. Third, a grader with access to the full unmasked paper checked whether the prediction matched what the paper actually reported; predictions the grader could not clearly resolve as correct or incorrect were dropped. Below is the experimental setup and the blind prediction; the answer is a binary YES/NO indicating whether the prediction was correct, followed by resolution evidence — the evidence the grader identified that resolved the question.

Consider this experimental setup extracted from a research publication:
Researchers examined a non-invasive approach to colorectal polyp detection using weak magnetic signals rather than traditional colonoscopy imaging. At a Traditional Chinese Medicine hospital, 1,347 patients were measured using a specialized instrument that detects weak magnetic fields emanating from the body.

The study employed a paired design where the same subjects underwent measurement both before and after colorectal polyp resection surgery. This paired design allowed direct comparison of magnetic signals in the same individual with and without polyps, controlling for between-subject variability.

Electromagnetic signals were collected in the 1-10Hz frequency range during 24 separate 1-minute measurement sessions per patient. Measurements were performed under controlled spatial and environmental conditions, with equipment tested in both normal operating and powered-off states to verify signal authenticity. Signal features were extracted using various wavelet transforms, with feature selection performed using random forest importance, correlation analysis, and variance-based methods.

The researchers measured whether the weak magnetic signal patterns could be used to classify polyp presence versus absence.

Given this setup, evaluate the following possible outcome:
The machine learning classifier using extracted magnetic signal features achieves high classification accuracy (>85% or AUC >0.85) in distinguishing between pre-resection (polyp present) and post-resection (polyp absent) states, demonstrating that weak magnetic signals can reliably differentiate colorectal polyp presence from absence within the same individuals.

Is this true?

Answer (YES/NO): NO